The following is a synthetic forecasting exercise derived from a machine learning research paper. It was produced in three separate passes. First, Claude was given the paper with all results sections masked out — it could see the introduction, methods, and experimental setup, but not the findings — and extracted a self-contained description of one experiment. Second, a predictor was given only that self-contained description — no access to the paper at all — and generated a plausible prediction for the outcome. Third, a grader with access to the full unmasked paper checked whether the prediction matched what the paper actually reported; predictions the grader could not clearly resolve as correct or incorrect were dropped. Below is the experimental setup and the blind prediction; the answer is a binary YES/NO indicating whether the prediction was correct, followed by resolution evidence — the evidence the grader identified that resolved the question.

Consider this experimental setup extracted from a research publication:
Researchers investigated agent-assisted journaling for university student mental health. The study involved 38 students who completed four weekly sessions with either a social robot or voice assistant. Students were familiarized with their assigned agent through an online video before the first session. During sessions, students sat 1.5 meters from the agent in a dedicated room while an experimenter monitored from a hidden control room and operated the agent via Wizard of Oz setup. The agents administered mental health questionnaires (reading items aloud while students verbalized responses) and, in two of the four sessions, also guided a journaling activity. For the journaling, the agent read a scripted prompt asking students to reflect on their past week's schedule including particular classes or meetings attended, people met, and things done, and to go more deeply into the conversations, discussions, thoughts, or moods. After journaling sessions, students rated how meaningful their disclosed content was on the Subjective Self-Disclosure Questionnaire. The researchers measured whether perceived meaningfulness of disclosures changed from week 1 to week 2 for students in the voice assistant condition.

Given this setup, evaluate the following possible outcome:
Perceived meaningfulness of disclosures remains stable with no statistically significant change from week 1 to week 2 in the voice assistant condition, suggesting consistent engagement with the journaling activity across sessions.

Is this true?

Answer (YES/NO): YES